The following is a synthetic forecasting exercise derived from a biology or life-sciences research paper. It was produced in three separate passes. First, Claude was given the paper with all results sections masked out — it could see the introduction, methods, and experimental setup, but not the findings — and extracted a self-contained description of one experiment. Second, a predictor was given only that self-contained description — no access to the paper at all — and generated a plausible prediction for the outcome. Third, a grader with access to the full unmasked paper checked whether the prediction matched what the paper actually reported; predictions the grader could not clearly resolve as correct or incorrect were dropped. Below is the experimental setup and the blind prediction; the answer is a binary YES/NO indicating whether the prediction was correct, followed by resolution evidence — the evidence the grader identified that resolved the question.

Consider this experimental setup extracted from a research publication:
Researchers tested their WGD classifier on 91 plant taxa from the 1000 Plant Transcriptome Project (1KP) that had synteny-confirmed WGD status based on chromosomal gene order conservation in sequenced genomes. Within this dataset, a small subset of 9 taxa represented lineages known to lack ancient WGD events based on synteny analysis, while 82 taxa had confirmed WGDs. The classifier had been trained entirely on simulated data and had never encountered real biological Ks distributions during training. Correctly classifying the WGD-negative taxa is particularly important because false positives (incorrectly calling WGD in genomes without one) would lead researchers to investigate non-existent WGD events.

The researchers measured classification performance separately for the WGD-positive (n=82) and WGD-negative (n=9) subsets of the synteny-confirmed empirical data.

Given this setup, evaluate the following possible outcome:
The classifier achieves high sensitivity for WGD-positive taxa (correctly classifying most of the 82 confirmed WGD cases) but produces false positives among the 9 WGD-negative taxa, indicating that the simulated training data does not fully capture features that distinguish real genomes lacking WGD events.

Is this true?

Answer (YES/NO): NO